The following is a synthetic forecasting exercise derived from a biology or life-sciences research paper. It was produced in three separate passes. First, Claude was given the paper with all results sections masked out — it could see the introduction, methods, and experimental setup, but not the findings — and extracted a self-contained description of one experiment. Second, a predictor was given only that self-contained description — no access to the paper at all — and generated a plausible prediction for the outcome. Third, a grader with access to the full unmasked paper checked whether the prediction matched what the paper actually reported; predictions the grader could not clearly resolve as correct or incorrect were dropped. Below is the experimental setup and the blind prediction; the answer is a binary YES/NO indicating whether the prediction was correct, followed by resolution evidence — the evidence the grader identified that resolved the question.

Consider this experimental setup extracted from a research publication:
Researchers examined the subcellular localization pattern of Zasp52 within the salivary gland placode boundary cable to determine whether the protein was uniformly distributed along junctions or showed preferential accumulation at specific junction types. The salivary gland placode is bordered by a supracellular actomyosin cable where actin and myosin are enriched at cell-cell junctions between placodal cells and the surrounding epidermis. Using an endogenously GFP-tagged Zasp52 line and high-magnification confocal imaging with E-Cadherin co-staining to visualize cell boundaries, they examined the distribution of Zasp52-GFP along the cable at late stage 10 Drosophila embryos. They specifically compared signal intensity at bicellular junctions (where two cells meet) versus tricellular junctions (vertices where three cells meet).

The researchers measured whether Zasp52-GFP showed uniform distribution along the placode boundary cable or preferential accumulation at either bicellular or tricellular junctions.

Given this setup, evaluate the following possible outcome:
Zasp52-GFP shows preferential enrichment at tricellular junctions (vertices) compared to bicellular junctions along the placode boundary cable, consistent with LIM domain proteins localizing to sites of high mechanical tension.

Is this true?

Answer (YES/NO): YES